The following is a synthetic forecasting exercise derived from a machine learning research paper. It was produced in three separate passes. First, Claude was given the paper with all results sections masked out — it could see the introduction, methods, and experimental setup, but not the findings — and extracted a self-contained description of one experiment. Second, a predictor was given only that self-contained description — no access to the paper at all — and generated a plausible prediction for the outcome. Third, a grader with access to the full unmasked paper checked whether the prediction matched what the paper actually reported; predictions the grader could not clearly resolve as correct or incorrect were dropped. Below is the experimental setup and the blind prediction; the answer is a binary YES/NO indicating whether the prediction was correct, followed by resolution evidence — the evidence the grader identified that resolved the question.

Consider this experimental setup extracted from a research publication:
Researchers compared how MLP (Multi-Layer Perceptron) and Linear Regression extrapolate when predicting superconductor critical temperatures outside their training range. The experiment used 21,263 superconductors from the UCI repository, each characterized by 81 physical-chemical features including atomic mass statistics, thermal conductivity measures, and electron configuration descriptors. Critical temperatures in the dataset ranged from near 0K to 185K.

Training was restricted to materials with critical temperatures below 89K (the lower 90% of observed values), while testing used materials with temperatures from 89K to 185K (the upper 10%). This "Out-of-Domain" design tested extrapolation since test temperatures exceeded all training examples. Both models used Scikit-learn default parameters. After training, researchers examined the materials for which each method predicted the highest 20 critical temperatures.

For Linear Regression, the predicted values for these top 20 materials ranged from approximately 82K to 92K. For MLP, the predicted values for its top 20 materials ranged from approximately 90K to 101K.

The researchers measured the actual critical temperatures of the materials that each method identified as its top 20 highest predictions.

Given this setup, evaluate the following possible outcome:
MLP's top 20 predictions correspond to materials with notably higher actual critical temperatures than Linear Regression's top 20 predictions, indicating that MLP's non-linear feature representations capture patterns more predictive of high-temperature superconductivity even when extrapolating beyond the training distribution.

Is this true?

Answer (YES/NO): YES